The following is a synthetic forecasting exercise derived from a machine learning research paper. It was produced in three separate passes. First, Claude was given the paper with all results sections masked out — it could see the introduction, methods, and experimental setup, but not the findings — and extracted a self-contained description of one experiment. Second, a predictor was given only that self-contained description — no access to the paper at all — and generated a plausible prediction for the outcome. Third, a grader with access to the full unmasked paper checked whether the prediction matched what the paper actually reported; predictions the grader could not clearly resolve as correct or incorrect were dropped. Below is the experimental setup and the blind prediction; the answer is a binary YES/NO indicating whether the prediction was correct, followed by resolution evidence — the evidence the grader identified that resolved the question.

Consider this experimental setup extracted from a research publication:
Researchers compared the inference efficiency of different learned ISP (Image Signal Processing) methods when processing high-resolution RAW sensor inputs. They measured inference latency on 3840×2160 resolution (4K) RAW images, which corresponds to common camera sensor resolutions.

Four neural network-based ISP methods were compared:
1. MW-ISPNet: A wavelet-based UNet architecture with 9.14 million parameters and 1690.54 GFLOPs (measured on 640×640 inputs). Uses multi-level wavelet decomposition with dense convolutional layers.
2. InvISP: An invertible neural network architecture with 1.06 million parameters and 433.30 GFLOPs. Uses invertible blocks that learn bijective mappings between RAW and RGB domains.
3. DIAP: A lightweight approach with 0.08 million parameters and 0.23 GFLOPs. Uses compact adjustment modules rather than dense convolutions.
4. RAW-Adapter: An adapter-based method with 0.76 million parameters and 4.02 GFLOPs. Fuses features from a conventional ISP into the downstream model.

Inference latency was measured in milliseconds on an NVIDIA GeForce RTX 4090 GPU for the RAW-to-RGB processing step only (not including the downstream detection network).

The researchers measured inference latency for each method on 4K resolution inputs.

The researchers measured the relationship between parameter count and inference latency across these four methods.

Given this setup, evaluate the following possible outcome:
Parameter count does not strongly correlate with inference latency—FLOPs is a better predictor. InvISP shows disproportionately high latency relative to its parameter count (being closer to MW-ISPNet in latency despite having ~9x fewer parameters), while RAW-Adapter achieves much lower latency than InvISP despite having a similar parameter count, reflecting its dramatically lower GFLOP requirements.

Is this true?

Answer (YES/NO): YES